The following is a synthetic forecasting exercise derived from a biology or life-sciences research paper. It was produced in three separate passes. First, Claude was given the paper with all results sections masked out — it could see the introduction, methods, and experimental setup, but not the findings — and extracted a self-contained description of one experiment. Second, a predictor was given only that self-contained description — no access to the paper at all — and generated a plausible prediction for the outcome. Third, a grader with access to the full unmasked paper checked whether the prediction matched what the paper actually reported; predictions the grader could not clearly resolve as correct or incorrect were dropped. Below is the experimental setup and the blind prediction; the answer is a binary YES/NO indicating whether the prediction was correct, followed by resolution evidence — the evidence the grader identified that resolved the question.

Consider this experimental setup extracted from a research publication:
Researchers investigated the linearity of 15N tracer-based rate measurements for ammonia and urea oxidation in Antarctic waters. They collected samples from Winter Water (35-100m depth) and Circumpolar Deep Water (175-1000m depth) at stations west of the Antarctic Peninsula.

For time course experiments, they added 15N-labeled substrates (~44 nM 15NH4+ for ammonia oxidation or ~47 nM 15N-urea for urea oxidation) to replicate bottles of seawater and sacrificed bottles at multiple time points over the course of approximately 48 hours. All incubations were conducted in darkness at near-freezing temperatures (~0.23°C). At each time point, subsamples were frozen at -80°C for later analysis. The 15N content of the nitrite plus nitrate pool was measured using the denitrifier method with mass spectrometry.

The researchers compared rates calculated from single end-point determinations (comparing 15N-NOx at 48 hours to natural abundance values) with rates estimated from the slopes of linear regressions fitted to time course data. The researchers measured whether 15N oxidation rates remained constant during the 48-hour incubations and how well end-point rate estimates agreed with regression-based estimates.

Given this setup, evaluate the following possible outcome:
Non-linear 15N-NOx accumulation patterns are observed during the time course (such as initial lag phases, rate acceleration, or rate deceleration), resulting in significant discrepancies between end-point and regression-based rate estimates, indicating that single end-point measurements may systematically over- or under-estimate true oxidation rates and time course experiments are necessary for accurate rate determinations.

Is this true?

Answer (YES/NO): NO